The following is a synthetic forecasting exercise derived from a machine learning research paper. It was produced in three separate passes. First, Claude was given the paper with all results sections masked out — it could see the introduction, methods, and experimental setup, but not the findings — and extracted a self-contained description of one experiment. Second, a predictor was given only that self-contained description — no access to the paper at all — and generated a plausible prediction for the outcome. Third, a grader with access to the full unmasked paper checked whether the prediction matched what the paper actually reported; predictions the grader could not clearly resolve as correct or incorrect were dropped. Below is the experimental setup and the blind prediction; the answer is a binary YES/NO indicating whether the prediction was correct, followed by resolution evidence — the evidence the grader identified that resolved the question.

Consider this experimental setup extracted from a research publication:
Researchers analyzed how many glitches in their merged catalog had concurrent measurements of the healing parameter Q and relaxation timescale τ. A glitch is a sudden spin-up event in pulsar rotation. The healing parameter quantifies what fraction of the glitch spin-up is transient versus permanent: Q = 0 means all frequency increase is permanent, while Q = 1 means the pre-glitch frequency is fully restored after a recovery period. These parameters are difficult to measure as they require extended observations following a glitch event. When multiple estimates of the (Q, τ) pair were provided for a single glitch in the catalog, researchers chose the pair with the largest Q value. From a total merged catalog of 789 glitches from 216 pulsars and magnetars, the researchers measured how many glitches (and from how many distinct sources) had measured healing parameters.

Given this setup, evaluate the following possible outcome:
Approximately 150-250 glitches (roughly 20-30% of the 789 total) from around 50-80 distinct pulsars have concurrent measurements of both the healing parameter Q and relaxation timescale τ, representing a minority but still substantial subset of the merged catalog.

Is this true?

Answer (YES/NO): NO